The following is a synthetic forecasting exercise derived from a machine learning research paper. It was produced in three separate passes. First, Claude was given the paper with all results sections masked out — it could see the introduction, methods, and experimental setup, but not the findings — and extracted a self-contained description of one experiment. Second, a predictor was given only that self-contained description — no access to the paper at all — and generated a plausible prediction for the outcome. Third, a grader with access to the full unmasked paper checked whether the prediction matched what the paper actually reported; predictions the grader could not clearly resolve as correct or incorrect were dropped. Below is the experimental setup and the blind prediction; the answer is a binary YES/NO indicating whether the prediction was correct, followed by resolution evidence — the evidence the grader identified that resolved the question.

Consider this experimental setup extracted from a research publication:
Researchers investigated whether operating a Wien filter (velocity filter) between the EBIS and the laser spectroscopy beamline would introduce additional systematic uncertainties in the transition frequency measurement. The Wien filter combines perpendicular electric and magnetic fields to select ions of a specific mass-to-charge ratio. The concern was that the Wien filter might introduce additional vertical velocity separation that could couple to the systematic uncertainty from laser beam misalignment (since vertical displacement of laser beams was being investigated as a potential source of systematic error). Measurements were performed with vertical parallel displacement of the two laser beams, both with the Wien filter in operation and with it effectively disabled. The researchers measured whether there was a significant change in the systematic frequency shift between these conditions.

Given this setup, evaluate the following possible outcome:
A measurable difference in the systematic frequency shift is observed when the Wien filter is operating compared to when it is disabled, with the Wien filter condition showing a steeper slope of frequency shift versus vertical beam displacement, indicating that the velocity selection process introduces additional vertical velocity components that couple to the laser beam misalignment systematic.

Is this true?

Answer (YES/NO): NO